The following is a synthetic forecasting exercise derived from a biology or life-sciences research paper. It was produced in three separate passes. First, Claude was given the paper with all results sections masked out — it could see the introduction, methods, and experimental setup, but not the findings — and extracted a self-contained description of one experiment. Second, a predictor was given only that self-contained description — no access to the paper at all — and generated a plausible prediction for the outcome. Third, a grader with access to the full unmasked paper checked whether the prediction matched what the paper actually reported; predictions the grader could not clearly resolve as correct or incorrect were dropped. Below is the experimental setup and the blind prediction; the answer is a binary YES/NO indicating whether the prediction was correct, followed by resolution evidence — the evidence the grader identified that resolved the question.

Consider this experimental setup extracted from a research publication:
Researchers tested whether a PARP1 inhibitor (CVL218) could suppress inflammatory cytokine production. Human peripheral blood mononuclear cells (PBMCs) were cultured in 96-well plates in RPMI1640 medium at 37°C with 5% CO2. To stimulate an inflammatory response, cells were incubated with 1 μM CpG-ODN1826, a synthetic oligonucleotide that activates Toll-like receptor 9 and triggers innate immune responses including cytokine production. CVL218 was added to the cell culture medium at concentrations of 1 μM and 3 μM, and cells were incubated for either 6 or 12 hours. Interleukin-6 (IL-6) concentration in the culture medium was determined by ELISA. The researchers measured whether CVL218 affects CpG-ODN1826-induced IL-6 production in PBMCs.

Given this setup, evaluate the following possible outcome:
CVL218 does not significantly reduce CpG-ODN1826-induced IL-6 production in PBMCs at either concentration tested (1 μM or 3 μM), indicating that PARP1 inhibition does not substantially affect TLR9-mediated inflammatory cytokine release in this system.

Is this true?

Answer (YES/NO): NO